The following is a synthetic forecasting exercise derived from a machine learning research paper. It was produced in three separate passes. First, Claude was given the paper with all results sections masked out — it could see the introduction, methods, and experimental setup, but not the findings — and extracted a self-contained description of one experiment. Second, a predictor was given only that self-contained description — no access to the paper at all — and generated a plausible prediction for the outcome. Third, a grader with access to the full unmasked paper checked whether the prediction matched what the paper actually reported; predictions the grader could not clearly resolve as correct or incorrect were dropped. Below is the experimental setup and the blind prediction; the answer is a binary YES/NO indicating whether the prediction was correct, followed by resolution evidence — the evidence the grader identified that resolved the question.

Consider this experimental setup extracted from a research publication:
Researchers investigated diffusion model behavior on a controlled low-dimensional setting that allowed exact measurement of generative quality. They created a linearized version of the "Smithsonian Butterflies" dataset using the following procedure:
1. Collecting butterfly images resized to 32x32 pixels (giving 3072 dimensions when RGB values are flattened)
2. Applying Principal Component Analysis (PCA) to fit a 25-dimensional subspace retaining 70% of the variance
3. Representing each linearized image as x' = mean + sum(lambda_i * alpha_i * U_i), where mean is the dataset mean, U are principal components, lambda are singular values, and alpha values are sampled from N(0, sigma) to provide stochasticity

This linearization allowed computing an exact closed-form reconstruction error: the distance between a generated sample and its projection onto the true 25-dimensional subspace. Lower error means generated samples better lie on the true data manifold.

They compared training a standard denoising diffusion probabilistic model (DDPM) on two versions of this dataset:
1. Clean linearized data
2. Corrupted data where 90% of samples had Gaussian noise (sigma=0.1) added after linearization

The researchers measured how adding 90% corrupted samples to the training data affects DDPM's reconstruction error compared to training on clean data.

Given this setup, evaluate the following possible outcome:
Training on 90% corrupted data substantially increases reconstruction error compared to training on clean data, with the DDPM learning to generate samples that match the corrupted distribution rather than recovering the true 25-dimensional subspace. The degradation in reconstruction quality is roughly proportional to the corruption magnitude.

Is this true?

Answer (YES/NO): NO